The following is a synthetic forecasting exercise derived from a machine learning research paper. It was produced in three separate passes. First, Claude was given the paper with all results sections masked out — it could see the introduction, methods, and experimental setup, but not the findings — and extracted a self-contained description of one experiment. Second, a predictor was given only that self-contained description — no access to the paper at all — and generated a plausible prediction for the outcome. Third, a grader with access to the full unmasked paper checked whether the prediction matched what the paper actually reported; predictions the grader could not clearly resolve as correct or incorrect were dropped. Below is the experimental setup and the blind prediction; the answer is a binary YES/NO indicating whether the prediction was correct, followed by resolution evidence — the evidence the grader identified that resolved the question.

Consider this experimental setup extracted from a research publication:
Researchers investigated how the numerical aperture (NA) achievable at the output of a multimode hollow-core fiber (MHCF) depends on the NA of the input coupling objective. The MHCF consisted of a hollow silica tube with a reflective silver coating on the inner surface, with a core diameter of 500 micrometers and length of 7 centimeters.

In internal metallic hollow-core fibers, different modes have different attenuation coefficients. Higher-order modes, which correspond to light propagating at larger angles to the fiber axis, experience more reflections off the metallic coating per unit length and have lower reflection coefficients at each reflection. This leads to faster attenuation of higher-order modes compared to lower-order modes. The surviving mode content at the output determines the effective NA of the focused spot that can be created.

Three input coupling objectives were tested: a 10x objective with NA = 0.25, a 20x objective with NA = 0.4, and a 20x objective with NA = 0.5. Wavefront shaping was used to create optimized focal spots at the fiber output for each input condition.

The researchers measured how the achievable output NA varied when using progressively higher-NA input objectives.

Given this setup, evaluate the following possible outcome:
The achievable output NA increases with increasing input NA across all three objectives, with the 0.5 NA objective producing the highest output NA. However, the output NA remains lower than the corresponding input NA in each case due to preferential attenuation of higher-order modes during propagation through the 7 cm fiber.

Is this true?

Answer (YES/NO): YES